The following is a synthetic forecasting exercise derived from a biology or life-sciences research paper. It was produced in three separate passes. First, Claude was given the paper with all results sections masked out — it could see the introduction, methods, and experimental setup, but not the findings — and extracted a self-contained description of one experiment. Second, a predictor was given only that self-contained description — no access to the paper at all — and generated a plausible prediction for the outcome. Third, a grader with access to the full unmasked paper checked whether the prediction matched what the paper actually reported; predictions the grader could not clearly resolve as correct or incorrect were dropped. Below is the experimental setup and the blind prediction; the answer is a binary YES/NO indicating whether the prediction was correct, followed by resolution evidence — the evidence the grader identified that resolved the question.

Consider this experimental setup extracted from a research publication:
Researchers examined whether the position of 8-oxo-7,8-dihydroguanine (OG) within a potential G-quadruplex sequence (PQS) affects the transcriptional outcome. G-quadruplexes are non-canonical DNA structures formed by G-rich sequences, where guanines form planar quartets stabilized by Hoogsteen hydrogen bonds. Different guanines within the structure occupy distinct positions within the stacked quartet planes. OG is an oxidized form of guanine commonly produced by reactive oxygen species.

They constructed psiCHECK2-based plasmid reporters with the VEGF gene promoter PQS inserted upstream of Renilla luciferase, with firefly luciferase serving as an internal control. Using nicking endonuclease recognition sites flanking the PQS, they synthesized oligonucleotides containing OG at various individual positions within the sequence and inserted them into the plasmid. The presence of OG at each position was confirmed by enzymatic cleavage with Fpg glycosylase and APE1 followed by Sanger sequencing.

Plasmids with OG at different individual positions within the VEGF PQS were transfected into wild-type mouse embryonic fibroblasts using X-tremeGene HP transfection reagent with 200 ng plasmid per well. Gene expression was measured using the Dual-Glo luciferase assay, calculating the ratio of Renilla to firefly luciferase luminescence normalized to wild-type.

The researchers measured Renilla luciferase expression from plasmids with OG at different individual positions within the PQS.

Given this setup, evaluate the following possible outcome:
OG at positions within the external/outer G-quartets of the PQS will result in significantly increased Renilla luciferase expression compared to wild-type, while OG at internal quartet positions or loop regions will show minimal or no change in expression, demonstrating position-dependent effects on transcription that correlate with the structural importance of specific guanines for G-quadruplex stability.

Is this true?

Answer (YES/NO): NO